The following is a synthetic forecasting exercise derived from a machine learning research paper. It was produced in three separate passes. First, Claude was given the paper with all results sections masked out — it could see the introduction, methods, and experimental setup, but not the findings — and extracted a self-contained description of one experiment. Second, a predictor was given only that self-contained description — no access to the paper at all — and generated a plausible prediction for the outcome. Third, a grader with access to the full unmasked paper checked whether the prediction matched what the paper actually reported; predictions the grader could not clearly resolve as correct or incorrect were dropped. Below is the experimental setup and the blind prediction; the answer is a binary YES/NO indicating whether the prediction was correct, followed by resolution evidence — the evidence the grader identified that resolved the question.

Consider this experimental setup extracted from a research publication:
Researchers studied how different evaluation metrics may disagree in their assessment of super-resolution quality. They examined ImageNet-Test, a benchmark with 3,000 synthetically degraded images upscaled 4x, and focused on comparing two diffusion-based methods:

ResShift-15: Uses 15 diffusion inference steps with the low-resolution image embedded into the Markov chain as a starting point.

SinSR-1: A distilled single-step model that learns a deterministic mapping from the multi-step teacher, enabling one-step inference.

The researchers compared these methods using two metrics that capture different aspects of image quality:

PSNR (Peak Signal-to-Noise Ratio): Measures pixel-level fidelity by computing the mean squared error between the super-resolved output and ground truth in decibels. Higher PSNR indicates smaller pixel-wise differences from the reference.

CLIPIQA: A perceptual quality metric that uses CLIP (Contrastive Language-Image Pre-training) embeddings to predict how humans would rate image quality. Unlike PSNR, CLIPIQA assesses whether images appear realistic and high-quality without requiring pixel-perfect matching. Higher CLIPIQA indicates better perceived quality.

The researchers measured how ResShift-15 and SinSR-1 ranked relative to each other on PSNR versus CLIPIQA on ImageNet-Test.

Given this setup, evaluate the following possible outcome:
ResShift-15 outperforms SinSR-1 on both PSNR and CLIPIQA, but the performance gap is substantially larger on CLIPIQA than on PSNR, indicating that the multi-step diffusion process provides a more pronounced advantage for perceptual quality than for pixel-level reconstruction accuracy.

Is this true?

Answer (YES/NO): NO